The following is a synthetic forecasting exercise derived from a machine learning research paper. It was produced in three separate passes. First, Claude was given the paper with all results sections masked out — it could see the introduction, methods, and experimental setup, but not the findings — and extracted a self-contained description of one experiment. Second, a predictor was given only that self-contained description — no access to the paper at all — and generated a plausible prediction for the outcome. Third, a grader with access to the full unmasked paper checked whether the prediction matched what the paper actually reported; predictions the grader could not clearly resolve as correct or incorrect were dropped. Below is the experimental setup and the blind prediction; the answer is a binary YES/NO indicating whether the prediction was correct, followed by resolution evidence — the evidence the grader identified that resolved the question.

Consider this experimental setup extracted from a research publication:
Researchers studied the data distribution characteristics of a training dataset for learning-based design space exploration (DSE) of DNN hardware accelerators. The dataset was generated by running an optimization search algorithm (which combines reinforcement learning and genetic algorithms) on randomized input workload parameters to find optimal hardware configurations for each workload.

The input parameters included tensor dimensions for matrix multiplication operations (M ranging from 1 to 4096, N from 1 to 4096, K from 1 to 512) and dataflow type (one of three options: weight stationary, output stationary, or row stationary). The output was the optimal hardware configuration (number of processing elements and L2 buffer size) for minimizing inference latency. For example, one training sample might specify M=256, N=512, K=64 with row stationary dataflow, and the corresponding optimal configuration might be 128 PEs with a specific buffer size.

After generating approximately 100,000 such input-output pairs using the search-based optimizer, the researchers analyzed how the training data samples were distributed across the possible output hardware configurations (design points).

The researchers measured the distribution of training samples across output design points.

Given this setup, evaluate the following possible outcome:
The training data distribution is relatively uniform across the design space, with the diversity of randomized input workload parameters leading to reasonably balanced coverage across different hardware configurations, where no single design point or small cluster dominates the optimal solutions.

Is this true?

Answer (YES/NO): NO